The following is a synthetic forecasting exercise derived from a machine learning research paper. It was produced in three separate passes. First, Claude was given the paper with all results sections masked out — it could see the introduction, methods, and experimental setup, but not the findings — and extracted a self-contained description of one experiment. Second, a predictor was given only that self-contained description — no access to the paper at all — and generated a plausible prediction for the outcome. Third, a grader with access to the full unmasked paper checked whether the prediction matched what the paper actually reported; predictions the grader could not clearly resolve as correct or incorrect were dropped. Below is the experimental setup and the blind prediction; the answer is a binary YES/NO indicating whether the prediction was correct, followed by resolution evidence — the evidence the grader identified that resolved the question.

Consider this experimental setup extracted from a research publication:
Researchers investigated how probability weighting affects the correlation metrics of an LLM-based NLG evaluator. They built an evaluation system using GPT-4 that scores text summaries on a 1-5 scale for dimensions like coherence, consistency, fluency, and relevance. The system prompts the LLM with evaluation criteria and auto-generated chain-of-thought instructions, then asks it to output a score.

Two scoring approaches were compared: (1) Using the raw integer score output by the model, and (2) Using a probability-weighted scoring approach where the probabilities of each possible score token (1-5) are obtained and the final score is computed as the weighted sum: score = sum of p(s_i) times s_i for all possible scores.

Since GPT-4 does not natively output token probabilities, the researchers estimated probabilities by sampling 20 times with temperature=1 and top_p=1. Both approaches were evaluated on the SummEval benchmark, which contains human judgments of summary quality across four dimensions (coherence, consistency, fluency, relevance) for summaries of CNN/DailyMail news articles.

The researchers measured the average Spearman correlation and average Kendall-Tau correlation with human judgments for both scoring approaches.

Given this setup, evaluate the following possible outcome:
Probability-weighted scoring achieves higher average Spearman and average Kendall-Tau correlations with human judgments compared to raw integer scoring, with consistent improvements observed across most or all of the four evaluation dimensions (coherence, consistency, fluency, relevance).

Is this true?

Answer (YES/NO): NO